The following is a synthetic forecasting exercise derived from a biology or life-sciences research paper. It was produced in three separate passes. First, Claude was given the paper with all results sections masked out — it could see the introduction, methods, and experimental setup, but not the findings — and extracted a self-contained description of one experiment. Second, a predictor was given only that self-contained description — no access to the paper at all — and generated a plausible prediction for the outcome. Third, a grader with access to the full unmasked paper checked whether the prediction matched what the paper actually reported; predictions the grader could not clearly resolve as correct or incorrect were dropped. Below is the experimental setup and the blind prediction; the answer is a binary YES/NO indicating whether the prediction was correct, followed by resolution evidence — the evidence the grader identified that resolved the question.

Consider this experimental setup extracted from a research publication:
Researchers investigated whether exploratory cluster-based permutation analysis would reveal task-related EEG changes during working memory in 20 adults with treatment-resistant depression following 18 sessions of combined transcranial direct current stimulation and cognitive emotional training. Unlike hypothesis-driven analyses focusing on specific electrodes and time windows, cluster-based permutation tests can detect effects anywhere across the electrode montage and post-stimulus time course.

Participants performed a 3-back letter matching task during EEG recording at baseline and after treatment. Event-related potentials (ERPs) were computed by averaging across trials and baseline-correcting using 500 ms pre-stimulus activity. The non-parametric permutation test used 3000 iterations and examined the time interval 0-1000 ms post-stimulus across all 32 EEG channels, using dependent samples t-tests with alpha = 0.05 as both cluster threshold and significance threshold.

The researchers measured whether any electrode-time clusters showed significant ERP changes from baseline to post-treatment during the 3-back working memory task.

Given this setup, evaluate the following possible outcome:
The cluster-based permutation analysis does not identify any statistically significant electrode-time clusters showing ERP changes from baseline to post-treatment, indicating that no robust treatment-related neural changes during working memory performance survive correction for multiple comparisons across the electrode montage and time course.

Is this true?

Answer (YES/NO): YES